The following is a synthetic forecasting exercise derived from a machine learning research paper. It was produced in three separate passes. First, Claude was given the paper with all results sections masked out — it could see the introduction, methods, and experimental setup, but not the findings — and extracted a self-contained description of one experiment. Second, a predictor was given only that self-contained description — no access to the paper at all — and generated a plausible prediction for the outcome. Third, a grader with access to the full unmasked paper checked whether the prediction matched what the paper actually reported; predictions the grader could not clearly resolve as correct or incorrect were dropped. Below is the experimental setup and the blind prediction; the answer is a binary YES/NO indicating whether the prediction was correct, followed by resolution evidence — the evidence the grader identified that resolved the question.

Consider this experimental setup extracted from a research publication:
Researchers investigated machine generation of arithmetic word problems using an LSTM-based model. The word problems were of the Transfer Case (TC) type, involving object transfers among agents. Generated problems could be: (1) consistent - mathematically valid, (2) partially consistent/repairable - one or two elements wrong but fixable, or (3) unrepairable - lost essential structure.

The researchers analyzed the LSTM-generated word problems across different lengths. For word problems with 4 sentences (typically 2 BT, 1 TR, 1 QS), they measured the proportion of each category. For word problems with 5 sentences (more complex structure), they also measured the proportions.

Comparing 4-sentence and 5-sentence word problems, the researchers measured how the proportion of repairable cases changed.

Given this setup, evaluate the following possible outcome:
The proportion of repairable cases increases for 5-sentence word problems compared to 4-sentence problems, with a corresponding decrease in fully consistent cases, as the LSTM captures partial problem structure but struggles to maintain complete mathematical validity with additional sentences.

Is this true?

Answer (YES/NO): YES